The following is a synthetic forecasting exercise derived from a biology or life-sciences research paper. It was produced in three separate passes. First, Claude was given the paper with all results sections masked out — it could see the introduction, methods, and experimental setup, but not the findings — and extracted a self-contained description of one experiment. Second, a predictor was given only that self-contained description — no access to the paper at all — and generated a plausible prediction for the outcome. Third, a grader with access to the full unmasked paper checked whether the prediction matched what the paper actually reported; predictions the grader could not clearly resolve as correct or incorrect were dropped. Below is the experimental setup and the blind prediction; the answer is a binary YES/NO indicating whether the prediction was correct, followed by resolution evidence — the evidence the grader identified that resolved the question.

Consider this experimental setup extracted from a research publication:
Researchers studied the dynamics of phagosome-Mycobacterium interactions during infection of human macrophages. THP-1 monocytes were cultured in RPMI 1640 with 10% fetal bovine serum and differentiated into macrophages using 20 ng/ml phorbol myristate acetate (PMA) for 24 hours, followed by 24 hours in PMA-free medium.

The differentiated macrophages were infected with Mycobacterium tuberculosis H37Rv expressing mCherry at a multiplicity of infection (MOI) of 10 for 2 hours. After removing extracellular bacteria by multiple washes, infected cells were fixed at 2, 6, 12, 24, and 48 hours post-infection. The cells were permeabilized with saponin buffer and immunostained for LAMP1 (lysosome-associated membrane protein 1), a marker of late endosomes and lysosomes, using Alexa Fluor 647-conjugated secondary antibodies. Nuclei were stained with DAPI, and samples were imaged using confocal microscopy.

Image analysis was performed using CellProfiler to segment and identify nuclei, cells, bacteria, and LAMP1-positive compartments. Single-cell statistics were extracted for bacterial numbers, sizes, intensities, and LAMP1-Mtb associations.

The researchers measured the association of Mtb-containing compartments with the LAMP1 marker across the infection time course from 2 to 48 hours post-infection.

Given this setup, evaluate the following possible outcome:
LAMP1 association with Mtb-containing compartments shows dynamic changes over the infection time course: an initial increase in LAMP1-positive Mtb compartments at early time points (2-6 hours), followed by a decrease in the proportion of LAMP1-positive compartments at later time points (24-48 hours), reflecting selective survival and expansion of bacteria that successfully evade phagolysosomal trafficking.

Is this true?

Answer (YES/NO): NO